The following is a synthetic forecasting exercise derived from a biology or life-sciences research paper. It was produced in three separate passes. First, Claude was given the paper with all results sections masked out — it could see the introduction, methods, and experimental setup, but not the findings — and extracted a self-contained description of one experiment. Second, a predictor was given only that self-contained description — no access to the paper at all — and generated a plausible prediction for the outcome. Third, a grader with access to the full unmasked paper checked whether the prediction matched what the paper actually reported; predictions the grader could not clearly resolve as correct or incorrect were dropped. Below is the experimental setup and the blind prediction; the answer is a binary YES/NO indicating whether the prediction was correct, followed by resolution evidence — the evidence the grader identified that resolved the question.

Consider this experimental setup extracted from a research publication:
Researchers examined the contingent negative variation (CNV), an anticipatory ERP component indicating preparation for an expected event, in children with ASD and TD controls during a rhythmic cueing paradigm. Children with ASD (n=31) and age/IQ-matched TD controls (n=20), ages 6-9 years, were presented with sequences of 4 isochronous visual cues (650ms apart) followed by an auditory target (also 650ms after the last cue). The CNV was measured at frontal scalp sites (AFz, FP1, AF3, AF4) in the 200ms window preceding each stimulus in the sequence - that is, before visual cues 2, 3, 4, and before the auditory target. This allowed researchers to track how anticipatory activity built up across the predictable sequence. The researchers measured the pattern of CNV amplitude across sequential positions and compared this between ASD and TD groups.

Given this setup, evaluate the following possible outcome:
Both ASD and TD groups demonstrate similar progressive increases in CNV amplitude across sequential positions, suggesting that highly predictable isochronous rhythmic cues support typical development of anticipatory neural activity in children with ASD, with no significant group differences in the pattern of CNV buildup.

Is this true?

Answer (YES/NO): NO